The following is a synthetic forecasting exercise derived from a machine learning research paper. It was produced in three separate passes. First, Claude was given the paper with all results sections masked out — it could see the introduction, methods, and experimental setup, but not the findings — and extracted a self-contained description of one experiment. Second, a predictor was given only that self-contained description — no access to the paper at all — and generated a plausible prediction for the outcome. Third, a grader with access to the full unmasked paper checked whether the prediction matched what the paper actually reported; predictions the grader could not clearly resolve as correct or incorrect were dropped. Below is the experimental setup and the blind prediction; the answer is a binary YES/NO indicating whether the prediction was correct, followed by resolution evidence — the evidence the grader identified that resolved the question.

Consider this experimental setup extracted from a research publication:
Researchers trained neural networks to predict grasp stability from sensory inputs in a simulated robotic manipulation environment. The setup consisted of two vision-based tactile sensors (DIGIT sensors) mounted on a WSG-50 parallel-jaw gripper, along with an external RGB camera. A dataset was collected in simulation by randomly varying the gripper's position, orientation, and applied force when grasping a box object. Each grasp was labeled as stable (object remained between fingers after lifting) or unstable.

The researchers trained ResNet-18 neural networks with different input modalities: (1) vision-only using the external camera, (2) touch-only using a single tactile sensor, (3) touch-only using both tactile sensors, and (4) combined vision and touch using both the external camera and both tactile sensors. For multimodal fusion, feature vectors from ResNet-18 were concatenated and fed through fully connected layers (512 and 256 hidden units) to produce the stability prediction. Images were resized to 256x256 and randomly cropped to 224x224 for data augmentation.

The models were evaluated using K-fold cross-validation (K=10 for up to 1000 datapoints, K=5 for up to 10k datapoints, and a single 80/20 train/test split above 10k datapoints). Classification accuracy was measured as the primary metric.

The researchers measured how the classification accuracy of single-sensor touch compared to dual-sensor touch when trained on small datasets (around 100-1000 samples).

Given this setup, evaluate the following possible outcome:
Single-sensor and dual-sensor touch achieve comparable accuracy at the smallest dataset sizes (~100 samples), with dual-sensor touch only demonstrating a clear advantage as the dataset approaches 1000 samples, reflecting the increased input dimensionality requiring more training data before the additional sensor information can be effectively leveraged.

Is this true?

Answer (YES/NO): NO